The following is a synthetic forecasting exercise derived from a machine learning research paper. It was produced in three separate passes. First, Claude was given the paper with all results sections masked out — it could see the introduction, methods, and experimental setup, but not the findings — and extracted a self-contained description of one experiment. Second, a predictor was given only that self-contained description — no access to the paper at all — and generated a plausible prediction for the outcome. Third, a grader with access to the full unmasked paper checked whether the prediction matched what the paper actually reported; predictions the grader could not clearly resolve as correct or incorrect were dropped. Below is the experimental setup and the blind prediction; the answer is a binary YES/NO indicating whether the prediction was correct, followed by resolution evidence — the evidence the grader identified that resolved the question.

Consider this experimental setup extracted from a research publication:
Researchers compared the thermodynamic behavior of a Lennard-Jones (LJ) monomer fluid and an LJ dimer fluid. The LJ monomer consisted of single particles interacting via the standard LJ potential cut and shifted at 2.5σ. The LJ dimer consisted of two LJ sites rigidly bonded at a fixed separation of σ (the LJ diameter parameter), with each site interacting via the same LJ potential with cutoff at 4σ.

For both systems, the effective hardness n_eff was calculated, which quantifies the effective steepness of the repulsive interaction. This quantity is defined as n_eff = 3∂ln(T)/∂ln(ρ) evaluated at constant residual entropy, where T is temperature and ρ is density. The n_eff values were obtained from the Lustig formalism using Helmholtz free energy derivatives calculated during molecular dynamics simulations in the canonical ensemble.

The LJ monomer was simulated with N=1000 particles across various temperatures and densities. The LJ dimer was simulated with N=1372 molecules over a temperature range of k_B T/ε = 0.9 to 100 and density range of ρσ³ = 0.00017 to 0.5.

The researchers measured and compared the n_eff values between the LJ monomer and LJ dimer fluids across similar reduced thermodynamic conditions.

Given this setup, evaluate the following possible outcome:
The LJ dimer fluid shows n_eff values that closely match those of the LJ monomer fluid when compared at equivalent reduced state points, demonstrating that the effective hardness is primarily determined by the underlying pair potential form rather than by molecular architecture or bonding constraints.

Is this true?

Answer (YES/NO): NO